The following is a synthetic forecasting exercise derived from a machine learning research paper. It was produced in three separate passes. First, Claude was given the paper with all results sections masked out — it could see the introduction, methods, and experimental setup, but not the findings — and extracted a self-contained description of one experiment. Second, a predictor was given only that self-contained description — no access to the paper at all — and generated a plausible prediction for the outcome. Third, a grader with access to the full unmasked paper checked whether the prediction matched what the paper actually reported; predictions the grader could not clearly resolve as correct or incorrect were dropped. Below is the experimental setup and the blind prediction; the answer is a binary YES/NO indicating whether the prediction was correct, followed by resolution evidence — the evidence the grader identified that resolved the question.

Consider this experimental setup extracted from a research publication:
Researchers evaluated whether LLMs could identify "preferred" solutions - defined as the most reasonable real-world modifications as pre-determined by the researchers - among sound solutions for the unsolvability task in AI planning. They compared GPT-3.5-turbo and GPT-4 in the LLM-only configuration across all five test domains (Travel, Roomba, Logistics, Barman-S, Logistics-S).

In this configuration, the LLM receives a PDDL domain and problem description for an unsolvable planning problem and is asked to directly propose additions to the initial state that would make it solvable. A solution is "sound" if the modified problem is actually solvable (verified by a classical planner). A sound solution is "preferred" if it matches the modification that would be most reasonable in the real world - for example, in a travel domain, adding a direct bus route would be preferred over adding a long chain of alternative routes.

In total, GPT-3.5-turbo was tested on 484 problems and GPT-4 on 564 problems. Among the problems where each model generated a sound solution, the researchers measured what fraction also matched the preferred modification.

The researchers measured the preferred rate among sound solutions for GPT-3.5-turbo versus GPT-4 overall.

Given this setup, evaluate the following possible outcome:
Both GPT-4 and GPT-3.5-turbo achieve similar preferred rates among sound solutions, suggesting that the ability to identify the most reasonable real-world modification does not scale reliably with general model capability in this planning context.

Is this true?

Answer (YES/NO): NO